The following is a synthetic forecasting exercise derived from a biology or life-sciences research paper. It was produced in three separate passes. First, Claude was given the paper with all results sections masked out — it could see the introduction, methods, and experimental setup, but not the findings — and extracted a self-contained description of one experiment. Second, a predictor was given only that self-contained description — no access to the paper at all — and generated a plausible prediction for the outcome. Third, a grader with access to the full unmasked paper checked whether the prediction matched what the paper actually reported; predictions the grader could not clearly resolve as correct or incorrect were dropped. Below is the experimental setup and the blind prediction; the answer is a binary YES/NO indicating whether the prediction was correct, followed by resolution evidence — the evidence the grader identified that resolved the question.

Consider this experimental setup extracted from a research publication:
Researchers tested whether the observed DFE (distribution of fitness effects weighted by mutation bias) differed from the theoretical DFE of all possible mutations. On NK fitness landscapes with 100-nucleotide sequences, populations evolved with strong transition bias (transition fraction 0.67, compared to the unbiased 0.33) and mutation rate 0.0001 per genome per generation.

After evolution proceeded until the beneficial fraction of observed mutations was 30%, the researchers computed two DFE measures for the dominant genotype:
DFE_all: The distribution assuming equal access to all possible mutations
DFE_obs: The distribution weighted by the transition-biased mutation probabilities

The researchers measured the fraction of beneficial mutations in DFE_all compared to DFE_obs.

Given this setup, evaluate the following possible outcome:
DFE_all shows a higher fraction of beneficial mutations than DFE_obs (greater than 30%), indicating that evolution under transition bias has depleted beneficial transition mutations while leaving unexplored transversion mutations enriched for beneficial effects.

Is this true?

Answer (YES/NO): YES